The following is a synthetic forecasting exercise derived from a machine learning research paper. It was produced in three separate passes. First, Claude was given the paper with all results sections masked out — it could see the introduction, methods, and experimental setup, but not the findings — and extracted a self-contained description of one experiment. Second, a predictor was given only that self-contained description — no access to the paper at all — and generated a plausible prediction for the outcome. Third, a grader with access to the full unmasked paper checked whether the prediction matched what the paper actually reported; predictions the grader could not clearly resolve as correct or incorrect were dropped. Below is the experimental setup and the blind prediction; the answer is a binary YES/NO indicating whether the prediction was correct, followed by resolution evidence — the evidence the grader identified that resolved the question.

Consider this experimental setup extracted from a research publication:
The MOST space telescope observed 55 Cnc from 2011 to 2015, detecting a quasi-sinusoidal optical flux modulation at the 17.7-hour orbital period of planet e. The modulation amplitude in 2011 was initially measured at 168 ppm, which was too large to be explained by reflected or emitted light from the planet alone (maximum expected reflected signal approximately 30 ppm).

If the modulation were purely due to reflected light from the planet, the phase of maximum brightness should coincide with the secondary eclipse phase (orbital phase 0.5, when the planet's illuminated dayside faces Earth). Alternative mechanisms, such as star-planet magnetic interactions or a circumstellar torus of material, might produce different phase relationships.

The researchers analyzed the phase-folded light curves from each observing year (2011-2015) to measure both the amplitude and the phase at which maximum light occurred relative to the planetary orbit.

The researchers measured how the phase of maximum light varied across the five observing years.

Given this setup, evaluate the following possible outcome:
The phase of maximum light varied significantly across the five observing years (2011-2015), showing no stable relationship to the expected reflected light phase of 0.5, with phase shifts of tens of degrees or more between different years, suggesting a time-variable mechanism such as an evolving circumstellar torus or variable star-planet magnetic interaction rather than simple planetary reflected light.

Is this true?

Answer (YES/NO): YES